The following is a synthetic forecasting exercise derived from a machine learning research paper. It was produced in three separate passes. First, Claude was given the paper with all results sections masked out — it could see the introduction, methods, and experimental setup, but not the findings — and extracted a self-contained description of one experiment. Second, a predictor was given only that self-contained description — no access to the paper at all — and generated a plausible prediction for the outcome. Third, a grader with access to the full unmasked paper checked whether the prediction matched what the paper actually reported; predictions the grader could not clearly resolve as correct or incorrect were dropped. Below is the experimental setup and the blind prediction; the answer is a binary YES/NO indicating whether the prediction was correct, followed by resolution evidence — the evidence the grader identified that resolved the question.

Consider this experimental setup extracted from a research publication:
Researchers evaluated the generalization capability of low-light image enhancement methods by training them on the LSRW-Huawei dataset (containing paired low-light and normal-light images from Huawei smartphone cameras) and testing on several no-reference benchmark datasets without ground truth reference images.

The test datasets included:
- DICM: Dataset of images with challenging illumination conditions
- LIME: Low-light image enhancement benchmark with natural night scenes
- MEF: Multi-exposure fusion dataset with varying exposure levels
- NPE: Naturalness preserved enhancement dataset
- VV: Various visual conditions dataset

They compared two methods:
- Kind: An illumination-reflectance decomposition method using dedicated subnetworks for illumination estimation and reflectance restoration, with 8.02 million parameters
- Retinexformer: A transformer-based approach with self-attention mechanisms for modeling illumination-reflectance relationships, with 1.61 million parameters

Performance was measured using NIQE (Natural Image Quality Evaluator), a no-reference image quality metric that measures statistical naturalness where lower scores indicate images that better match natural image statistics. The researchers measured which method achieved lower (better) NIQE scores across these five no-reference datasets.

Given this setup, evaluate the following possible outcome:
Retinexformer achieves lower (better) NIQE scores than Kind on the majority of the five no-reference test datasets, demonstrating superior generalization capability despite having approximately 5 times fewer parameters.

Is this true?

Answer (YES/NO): YES